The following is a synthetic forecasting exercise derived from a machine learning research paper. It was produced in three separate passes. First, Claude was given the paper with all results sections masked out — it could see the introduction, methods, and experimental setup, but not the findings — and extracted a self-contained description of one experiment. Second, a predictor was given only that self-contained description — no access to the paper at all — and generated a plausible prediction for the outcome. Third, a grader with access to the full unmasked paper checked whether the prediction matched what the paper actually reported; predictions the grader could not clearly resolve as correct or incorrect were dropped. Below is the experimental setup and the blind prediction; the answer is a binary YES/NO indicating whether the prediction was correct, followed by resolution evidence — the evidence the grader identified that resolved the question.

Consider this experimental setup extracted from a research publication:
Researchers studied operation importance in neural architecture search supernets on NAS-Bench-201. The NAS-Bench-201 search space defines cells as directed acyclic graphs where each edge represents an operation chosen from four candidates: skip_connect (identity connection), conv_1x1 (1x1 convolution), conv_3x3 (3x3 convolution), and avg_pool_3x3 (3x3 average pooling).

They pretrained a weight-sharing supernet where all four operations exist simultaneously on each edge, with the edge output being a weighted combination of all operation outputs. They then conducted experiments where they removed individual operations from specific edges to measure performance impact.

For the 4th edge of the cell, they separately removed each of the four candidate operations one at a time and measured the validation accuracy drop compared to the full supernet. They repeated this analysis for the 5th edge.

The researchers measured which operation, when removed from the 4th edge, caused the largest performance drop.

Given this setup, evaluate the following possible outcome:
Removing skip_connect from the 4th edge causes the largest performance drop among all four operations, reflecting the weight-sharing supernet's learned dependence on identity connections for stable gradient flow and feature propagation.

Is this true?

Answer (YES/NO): YES